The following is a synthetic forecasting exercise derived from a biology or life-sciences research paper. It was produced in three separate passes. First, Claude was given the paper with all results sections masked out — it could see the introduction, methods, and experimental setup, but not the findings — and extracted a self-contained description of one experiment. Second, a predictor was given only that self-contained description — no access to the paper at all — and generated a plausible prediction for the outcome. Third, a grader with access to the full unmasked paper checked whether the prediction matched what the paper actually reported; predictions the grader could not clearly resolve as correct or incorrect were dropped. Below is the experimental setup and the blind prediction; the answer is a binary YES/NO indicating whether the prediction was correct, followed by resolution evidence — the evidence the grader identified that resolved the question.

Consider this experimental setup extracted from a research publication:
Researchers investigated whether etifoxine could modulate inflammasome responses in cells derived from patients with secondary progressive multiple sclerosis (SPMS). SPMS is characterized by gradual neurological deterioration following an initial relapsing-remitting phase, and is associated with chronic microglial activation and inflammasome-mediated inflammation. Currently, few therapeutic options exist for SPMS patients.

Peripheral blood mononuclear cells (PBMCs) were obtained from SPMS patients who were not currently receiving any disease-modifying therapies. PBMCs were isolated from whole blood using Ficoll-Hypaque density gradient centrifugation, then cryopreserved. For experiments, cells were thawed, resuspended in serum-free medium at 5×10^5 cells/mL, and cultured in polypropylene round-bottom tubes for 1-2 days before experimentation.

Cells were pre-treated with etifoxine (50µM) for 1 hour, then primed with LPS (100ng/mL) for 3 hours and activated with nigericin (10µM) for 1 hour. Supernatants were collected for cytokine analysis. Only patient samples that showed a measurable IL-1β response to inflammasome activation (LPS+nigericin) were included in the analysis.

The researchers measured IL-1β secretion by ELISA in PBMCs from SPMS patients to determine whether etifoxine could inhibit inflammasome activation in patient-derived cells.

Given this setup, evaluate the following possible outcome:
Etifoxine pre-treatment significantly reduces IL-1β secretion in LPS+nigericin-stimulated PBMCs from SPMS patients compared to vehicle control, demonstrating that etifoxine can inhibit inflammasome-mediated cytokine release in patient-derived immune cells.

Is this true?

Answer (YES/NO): YES